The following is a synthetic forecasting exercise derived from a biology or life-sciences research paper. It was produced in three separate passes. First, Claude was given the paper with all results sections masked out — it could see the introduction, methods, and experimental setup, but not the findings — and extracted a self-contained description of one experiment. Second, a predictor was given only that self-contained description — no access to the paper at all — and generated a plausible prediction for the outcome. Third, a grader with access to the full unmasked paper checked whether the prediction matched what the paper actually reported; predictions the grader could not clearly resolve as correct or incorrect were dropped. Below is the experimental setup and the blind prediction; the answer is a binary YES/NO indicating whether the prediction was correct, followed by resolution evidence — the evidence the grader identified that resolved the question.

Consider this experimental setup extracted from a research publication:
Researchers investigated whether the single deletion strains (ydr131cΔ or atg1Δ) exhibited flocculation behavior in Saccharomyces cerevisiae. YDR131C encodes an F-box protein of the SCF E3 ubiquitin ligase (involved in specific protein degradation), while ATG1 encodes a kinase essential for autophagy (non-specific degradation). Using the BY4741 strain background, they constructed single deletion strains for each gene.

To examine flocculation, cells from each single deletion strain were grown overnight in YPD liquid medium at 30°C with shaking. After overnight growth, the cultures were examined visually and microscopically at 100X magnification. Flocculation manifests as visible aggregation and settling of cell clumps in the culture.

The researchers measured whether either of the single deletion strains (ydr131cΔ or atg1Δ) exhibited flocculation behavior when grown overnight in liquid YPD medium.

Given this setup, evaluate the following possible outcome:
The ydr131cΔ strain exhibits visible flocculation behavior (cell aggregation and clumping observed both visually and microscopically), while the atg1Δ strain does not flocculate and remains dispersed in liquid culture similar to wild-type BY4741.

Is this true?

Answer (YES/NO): NO